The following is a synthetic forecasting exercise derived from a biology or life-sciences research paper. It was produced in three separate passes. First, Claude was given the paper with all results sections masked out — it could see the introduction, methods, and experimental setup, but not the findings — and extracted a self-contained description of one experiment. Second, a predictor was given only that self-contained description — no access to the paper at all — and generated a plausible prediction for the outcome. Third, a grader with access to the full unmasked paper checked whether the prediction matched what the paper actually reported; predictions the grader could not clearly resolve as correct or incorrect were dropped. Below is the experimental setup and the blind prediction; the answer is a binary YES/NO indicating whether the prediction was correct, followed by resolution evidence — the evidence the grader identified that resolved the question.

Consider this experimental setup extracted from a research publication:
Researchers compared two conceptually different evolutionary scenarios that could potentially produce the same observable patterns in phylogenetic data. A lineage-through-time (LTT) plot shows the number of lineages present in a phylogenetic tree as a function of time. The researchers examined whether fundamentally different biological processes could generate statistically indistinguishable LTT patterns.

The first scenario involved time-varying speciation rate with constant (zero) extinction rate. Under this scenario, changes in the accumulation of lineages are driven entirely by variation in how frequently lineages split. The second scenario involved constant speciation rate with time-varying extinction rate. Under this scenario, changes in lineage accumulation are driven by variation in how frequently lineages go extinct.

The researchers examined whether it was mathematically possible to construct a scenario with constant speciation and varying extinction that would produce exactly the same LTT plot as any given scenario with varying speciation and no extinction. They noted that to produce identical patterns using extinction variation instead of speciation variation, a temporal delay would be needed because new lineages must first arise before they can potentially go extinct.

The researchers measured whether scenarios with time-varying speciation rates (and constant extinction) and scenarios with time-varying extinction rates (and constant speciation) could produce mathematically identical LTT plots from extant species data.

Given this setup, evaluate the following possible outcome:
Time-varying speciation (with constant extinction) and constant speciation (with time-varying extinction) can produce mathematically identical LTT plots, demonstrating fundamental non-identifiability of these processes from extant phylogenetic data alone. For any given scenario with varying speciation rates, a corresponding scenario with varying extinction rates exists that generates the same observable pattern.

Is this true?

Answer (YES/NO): YES